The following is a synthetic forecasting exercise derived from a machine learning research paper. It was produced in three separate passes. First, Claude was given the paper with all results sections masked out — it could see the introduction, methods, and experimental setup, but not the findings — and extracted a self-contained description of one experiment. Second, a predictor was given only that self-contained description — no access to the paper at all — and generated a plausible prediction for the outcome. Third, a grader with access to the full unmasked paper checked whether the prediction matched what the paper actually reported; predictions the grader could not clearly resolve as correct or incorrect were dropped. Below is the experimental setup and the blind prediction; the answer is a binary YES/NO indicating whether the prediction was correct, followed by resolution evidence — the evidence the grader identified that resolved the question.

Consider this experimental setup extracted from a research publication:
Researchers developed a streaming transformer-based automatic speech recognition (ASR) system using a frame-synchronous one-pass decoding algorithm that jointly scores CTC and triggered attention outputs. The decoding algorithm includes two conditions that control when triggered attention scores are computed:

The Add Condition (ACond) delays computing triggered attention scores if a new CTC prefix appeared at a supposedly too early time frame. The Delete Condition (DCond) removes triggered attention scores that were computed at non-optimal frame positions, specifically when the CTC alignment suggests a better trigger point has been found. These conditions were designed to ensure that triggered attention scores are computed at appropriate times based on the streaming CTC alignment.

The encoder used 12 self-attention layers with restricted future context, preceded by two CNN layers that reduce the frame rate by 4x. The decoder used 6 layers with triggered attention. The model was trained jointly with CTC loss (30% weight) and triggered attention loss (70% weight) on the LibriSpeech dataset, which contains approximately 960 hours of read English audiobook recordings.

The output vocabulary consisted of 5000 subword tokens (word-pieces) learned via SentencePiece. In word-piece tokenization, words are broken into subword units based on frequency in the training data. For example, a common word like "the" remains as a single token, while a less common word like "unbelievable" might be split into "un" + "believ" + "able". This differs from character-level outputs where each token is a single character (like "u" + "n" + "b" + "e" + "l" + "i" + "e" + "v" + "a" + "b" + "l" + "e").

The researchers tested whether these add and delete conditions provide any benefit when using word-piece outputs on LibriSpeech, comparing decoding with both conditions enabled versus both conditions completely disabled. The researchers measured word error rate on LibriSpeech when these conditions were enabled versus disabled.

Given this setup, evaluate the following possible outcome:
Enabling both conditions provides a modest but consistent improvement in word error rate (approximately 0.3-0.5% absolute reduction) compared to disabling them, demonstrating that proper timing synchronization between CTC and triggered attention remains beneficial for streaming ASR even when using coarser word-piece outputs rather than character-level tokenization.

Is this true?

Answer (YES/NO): NO